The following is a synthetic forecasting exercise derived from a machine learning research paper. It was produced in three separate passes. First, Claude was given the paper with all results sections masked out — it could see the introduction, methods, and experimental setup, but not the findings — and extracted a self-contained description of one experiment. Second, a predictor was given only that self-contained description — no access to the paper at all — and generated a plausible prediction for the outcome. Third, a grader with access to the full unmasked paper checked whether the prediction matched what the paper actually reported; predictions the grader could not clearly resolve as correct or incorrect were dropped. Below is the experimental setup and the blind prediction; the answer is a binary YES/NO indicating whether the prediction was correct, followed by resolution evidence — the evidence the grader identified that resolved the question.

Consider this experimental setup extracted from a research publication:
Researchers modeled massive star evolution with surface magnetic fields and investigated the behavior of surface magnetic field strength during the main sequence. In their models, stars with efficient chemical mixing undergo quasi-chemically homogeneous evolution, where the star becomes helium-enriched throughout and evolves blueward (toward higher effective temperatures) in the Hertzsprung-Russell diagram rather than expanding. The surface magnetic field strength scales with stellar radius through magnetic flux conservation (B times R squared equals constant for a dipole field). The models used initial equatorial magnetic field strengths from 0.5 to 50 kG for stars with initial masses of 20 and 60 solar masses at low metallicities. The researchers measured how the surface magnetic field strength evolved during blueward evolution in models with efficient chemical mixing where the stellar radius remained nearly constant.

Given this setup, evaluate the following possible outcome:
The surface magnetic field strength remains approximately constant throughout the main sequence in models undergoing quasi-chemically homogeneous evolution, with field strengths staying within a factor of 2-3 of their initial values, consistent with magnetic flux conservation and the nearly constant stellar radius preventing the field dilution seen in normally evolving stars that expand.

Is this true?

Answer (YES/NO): YES